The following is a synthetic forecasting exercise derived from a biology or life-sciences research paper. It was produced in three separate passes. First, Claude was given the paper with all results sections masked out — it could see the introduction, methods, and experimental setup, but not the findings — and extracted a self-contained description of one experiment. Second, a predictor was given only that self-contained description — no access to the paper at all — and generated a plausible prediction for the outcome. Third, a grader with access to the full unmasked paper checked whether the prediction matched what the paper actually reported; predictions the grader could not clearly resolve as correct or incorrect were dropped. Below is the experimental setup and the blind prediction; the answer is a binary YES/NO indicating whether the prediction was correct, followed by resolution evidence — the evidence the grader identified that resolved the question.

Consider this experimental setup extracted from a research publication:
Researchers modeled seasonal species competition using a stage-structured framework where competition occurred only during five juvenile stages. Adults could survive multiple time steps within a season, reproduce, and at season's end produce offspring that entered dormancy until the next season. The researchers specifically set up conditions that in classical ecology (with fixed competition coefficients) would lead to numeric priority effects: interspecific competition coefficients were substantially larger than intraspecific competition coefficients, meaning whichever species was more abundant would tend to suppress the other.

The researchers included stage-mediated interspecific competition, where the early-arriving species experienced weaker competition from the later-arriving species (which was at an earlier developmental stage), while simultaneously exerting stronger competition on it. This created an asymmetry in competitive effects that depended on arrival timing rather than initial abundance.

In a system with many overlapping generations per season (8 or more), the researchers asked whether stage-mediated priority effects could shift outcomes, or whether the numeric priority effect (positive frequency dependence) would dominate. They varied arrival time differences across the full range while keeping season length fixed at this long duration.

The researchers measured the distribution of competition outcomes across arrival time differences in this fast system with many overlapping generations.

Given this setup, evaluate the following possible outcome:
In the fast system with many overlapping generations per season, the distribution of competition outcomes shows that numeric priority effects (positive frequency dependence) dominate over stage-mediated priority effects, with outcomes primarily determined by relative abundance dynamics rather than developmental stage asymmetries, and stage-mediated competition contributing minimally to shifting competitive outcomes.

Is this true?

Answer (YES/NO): YES